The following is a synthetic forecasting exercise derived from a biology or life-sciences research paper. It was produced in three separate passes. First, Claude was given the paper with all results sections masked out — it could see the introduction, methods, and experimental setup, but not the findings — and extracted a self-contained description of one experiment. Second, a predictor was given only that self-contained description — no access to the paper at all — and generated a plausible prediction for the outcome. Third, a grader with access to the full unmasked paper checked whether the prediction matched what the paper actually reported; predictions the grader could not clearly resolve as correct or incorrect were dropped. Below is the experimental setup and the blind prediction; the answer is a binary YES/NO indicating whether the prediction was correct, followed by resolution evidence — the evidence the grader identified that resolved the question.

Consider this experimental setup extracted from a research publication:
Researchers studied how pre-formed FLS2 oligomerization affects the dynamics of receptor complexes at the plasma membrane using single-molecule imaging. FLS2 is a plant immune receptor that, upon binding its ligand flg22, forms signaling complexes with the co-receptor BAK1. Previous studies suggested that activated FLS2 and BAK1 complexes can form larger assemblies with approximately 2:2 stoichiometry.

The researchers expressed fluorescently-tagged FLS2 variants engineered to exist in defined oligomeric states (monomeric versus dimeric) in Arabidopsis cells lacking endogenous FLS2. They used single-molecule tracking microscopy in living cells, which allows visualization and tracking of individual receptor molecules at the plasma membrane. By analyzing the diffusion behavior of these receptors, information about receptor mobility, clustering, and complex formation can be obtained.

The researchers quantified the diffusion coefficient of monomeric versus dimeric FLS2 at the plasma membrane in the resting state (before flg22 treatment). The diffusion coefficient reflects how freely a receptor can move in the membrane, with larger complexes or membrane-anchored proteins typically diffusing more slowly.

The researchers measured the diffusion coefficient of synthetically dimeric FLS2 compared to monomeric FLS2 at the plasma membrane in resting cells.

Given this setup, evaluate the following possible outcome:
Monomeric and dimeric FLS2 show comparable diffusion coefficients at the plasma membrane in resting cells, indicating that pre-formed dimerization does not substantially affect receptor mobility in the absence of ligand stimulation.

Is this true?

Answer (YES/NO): NO